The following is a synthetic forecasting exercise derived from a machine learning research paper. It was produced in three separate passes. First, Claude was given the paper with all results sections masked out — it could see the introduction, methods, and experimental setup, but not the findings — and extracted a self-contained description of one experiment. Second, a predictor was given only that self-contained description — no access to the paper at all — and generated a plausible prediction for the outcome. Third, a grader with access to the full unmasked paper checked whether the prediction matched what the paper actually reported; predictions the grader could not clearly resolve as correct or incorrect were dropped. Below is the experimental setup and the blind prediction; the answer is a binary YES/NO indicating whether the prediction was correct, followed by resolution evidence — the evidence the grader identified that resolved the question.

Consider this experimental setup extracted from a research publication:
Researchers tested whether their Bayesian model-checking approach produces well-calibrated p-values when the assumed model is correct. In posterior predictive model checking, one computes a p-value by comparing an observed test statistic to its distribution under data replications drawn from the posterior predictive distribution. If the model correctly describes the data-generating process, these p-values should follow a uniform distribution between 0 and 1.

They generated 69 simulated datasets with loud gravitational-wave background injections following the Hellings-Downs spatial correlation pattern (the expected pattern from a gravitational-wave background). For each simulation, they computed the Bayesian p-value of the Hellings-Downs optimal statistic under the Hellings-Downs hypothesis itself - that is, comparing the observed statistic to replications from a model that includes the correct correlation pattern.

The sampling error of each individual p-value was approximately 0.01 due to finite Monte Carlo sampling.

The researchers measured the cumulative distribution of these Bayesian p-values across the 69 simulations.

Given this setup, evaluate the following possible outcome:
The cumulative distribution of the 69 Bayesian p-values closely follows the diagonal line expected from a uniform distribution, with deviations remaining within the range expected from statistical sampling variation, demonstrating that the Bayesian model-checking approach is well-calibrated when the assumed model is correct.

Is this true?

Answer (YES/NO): YES